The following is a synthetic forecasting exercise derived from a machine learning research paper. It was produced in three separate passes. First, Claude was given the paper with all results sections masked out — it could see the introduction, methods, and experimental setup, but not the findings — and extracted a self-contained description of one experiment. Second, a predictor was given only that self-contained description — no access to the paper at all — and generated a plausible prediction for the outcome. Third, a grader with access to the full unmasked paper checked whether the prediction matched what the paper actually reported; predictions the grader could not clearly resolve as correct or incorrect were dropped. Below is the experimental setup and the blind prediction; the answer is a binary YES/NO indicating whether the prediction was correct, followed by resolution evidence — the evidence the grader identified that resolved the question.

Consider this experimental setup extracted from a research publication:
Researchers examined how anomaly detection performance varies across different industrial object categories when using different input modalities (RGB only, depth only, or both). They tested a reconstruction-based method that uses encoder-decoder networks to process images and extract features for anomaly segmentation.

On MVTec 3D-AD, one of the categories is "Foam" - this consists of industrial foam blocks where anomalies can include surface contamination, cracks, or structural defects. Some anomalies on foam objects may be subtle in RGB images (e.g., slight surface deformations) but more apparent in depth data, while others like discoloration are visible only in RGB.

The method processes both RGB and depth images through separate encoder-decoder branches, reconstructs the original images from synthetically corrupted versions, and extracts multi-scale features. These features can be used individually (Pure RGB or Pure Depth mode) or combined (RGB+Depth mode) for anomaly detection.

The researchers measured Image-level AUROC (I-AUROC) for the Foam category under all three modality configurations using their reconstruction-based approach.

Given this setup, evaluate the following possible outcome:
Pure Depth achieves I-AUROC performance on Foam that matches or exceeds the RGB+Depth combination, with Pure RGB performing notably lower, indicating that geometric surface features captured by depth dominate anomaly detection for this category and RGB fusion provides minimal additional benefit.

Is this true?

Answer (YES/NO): NO